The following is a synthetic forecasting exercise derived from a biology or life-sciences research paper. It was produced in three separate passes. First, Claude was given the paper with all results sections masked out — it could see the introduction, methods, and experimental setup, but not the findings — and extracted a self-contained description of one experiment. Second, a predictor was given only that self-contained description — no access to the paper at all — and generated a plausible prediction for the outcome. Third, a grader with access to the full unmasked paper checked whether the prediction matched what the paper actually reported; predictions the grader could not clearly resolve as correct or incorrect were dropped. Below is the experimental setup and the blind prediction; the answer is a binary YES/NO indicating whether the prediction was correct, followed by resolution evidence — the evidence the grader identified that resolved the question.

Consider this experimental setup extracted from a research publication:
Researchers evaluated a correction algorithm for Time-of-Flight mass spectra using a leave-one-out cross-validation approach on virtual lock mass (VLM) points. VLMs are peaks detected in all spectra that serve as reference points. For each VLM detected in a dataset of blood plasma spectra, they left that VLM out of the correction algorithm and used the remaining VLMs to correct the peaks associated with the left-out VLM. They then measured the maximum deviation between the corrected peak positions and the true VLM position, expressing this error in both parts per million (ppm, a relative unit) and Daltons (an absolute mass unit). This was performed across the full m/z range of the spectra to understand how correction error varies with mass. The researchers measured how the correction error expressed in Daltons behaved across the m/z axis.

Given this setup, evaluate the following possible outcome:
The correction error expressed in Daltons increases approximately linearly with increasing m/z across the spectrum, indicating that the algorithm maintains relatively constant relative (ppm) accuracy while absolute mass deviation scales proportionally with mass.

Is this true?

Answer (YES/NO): YES